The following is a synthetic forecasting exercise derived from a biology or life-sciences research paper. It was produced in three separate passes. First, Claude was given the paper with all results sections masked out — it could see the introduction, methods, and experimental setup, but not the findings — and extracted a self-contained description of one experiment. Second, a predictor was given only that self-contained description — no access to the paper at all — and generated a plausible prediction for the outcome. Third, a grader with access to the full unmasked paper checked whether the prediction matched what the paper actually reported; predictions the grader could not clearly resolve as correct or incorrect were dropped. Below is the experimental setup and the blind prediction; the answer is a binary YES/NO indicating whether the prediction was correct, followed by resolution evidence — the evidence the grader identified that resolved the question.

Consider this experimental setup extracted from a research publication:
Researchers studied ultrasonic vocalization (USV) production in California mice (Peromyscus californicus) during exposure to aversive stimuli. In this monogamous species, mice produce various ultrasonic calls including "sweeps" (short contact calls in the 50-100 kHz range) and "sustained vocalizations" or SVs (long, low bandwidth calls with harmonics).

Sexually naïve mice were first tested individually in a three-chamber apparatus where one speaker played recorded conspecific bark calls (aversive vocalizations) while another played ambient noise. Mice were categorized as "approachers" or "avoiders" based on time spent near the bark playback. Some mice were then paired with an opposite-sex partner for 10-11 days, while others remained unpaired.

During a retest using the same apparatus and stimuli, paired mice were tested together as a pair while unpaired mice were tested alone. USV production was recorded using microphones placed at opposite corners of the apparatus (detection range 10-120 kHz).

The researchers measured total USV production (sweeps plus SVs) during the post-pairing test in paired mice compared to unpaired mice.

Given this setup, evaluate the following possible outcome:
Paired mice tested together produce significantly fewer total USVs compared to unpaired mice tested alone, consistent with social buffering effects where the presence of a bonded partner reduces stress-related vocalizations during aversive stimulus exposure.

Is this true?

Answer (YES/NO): NO